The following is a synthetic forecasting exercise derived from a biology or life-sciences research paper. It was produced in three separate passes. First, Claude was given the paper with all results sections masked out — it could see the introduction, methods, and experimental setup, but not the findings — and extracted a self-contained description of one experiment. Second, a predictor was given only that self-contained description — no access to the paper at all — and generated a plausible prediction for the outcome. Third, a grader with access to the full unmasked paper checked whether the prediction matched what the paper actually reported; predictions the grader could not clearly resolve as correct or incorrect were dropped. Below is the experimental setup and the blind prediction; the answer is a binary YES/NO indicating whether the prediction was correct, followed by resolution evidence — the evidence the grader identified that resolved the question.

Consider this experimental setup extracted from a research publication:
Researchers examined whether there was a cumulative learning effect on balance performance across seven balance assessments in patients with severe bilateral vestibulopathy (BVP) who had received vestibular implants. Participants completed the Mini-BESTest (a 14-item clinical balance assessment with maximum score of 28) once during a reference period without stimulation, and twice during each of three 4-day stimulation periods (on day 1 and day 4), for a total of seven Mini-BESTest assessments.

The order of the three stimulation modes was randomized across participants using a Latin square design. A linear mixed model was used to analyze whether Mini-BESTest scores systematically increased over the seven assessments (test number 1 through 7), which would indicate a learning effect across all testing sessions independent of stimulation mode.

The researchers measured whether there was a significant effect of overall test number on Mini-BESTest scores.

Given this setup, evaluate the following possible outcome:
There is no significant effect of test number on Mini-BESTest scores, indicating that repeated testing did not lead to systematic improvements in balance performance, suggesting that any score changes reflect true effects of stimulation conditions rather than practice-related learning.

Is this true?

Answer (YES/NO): YES